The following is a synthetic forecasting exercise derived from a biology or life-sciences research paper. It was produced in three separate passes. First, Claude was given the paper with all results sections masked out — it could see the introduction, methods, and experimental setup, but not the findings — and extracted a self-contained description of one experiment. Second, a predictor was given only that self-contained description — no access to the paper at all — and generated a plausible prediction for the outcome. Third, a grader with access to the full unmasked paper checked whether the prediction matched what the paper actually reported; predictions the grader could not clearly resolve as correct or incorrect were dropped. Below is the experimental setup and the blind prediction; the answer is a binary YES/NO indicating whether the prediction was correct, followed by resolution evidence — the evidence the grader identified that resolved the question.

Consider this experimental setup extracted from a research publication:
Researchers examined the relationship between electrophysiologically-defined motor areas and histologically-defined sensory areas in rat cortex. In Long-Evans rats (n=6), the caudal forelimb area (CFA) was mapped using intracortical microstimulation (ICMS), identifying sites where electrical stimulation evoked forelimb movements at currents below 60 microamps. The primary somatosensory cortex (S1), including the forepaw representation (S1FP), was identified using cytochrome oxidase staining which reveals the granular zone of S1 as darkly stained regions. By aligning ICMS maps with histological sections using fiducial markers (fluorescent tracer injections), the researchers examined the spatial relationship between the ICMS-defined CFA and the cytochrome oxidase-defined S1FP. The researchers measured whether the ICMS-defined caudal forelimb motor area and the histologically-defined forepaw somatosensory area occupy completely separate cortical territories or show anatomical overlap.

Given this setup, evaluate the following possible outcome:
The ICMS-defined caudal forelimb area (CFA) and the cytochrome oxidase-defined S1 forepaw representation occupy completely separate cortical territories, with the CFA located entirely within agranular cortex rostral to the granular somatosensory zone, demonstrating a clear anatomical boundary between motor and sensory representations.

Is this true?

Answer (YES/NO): NO